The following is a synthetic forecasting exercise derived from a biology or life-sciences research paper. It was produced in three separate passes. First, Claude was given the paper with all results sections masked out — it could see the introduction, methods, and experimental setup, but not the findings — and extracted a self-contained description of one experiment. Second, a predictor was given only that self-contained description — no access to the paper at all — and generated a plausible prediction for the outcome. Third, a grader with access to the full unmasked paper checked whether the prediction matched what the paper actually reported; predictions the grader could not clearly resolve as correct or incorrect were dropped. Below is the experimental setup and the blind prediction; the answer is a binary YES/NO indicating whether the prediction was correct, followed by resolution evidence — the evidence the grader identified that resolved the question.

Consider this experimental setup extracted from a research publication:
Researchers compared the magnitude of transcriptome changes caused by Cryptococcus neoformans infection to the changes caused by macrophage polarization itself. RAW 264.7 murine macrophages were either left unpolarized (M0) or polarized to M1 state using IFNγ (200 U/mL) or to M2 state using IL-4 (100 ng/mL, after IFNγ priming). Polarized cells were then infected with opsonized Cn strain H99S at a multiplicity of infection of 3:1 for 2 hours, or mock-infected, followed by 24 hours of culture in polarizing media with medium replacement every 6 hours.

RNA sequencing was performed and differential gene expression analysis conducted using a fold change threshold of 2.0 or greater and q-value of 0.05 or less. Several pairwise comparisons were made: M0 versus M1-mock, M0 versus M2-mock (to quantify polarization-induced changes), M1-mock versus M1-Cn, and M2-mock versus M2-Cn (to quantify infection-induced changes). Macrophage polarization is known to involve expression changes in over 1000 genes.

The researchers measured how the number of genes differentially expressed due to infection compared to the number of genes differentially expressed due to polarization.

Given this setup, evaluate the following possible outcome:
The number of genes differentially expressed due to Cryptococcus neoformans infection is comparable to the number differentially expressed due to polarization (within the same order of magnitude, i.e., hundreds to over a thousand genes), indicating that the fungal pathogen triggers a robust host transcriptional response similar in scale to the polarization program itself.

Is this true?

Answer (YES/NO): NO